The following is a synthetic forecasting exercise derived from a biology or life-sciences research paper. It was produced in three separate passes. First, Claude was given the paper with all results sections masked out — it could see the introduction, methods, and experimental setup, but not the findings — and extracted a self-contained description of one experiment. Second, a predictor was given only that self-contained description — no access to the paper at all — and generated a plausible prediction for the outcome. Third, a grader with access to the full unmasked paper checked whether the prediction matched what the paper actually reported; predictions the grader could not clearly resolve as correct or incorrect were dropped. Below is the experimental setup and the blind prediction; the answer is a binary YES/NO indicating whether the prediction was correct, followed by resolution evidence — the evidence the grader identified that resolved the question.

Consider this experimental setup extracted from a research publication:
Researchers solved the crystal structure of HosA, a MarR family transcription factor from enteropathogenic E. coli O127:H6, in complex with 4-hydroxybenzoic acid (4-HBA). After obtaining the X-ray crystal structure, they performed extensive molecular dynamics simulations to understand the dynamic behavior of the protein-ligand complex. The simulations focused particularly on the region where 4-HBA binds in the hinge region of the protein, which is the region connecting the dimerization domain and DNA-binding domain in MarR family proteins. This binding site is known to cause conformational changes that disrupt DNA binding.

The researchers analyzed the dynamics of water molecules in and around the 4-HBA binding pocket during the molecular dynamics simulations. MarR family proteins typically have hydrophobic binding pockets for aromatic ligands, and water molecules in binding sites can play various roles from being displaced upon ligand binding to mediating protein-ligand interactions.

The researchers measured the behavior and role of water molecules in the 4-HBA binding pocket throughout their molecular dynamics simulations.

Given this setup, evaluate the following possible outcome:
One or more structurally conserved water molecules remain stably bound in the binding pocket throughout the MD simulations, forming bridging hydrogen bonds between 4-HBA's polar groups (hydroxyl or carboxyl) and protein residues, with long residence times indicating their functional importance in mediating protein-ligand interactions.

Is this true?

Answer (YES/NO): YES